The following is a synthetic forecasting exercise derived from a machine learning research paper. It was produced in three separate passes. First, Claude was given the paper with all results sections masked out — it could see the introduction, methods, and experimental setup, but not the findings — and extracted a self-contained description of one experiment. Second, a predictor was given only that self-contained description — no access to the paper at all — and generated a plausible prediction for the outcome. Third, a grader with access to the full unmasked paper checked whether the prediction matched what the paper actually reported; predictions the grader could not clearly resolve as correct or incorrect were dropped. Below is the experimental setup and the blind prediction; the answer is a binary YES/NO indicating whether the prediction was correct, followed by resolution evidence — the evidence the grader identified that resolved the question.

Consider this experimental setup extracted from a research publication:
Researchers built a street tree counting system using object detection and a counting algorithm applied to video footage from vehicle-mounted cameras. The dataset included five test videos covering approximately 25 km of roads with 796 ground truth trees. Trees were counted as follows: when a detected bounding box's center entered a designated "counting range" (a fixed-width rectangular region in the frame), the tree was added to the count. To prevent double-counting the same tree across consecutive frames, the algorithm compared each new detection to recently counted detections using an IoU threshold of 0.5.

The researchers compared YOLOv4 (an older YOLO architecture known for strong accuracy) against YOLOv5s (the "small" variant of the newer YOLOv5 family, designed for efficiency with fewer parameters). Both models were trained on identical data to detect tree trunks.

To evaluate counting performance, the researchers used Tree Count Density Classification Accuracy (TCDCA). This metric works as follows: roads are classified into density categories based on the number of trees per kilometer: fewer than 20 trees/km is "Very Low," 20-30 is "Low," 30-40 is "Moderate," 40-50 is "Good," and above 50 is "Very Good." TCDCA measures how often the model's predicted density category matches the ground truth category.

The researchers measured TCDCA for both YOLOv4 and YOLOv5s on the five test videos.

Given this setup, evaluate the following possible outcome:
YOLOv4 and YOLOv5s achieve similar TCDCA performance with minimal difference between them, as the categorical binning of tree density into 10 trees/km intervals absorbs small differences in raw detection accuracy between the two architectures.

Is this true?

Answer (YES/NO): NO